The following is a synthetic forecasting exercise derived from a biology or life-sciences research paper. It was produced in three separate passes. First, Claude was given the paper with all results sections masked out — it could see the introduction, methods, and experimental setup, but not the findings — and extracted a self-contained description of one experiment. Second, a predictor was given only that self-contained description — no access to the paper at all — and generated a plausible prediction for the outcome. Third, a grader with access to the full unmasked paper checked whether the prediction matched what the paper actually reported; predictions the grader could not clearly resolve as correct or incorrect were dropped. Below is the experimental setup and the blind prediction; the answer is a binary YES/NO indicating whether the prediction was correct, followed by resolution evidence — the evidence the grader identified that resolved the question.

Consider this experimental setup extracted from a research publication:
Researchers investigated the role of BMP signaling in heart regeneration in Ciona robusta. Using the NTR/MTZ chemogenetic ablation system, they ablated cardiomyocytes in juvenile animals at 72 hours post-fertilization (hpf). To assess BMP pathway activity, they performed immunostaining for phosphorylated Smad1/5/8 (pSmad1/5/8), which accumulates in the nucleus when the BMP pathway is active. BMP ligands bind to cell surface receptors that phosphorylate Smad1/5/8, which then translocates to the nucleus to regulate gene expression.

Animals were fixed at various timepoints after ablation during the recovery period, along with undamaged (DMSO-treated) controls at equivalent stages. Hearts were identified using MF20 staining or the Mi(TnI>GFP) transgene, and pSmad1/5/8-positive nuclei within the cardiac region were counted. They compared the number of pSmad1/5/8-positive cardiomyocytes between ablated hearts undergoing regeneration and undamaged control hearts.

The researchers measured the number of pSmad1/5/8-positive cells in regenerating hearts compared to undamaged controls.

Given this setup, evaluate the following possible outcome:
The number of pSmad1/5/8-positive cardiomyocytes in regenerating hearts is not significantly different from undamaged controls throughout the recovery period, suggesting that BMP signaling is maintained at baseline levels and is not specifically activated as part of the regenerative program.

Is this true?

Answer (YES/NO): NO